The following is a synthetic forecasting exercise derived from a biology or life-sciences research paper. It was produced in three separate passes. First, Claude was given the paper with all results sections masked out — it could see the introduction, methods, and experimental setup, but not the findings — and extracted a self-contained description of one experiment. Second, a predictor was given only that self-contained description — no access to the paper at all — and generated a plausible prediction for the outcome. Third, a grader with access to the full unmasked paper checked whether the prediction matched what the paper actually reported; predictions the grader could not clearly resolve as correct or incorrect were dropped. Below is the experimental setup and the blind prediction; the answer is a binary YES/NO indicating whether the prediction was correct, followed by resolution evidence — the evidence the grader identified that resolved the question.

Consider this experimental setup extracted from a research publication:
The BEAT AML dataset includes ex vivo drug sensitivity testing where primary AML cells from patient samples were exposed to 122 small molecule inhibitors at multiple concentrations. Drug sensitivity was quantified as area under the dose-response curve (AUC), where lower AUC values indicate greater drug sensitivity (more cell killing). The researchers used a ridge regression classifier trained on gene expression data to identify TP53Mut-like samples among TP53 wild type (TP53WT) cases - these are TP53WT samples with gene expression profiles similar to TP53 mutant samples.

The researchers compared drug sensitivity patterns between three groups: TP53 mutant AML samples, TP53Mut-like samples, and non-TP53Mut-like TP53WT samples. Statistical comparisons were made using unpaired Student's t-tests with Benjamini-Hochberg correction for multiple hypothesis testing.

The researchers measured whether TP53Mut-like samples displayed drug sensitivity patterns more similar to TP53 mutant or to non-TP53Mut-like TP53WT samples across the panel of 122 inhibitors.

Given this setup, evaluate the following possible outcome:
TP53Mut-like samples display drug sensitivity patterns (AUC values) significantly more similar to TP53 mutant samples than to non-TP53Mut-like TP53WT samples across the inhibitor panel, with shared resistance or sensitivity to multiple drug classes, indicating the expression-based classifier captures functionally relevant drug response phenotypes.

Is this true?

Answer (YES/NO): YES